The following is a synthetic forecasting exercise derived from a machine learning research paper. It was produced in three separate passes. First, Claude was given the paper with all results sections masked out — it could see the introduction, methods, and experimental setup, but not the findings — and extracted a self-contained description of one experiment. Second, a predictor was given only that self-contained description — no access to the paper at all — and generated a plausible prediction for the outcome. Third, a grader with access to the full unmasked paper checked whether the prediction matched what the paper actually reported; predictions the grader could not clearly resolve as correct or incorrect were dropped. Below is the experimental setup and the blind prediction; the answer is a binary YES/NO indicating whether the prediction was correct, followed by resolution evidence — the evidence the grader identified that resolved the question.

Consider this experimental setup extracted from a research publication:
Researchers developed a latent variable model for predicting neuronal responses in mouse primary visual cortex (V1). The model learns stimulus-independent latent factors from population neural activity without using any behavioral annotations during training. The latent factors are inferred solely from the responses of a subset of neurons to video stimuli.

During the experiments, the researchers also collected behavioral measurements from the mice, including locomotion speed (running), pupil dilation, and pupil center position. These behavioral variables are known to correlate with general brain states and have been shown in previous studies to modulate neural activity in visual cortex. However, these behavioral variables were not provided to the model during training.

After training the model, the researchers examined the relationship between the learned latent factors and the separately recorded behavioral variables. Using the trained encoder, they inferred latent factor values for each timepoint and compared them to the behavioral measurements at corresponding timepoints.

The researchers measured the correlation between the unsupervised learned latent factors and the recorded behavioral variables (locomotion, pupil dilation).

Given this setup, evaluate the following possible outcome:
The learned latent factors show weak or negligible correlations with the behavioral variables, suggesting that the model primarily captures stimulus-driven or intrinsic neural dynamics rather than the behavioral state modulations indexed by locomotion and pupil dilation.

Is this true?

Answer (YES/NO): NO